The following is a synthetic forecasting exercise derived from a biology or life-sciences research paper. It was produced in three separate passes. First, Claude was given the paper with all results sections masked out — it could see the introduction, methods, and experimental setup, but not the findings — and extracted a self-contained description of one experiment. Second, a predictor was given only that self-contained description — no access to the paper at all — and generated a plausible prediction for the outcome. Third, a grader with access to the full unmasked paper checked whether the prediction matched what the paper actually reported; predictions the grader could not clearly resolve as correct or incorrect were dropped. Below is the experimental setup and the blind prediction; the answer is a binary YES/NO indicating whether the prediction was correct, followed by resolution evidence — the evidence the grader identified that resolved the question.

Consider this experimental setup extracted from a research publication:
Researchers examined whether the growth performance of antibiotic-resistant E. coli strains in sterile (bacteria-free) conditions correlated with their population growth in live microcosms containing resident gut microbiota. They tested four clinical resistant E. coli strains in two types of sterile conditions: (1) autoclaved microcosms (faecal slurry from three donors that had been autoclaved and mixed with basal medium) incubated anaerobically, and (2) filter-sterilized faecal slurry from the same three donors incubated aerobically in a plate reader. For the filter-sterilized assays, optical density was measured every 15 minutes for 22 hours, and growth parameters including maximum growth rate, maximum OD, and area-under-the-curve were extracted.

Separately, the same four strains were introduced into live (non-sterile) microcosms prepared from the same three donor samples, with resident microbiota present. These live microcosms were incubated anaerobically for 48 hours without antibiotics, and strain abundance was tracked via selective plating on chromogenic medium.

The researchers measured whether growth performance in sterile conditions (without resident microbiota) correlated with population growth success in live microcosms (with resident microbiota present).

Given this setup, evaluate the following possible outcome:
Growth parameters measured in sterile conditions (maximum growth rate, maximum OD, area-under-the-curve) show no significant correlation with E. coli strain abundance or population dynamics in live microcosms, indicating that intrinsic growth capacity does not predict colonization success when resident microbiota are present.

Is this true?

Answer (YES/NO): NO